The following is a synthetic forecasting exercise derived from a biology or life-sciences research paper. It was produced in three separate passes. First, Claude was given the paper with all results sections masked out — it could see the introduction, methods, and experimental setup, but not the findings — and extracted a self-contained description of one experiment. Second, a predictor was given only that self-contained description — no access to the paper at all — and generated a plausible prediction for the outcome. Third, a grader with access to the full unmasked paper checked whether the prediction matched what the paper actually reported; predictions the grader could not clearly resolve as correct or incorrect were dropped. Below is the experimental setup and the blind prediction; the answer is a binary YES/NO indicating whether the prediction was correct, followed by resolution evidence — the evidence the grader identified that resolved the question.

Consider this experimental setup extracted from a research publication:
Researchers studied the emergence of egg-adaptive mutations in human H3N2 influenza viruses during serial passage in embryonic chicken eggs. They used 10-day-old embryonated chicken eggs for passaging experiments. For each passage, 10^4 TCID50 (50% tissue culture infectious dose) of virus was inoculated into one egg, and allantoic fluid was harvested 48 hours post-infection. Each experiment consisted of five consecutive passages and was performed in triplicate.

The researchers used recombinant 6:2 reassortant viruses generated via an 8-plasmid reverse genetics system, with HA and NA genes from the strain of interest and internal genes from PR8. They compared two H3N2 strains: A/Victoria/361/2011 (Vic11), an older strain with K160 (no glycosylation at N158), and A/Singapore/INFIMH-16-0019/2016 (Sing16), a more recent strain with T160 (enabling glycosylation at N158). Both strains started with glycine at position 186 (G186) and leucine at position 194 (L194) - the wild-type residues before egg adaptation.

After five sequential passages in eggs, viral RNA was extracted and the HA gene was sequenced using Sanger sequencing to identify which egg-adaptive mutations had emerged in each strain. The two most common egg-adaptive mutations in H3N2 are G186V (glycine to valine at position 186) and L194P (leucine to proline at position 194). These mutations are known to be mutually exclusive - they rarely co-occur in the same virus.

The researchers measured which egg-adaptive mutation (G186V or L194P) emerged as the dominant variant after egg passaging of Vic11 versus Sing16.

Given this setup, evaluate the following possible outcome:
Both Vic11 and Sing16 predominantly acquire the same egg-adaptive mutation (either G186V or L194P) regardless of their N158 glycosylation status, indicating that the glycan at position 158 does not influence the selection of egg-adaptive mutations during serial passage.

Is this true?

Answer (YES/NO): NO